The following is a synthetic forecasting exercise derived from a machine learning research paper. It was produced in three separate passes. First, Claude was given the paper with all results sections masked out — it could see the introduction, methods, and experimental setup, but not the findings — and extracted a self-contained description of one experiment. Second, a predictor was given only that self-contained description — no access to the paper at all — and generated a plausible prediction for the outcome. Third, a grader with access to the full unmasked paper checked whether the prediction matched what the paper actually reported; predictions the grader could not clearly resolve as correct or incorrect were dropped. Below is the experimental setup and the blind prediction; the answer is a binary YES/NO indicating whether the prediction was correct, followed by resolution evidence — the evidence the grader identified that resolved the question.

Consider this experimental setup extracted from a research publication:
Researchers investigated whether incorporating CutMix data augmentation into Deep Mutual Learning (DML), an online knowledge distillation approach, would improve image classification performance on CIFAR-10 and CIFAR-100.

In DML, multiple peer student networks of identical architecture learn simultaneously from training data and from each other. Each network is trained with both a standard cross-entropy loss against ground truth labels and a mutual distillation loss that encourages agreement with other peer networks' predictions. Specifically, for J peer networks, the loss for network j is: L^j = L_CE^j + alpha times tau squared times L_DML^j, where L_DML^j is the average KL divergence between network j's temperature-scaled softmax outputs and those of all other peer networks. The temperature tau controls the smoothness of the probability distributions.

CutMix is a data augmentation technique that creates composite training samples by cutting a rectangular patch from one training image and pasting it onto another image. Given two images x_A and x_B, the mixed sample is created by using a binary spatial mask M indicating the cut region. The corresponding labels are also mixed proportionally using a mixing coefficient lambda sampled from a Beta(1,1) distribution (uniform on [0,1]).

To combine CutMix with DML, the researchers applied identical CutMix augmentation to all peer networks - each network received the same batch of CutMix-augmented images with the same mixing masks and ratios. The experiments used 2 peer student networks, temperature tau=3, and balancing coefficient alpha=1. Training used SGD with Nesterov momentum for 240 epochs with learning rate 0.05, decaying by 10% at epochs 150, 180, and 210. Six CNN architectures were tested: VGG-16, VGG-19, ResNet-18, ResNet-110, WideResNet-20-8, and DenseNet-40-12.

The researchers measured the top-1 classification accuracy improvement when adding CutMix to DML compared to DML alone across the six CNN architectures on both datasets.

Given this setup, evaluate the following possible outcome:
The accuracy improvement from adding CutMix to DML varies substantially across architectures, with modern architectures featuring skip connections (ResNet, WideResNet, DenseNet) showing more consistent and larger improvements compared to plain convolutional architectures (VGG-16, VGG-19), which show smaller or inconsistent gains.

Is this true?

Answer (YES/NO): NO